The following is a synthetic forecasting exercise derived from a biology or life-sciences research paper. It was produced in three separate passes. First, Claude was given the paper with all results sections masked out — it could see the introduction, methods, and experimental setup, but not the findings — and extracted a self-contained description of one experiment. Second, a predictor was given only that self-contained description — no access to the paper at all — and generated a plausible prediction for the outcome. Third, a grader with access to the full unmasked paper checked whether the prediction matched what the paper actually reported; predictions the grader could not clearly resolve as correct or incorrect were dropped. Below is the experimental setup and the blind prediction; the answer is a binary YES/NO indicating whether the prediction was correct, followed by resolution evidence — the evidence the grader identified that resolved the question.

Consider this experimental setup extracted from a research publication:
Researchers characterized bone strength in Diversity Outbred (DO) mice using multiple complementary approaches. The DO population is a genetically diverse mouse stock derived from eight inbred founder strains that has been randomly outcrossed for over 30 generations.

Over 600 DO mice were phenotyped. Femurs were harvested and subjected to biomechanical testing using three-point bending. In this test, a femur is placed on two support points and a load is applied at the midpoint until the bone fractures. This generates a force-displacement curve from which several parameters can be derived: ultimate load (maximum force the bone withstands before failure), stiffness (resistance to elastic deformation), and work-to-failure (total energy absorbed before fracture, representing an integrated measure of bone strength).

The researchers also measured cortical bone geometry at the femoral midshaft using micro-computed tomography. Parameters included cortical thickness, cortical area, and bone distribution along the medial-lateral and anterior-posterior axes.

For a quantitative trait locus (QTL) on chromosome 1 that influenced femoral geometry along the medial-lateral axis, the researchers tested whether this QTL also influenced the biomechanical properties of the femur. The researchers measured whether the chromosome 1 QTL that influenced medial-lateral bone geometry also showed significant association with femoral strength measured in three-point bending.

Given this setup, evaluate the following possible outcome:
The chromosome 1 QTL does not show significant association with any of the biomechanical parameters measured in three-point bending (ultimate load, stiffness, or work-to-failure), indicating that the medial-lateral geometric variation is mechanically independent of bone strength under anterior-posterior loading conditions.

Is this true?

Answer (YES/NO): YES